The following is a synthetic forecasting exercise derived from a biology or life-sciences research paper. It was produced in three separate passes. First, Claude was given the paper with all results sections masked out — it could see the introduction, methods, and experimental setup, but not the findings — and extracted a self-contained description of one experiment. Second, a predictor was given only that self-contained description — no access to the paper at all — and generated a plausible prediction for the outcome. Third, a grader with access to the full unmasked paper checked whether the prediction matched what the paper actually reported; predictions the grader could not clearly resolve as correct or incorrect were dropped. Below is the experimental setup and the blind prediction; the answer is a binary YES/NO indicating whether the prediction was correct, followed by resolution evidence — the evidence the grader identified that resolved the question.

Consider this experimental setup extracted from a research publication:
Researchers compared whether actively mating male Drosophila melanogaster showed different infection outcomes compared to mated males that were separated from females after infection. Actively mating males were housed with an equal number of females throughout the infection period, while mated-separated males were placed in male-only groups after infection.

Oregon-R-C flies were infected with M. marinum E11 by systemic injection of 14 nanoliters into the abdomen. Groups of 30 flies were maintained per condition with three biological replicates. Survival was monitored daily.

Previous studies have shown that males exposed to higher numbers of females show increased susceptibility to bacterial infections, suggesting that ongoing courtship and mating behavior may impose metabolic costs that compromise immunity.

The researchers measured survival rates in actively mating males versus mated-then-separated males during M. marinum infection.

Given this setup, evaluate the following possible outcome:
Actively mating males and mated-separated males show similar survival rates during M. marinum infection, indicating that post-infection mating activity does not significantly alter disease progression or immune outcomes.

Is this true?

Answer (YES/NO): NO